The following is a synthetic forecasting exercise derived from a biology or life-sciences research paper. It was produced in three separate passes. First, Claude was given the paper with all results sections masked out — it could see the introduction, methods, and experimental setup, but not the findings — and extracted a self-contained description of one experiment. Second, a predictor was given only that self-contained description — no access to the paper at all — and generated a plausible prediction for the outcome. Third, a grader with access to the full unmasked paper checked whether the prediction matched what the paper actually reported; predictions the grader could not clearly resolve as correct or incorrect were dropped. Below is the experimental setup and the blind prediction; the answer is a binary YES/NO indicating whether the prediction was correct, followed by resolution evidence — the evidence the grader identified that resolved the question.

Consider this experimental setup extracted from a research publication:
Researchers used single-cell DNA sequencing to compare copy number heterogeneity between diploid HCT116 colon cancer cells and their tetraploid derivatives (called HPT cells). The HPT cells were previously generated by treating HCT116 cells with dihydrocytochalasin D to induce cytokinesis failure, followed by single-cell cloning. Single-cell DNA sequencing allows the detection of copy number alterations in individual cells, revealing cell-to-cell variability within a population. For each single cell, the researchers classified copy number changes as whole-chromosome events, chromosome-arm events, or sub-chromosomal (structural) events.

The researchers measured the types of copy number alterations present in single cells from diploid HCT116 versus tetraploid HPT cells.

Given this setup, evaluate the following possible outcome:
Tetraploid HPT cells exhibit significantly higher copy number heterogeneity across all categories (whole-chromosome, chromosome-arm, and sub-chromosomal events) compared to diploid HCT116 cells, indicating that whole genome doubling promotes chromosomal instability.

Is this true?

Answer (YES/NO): NO